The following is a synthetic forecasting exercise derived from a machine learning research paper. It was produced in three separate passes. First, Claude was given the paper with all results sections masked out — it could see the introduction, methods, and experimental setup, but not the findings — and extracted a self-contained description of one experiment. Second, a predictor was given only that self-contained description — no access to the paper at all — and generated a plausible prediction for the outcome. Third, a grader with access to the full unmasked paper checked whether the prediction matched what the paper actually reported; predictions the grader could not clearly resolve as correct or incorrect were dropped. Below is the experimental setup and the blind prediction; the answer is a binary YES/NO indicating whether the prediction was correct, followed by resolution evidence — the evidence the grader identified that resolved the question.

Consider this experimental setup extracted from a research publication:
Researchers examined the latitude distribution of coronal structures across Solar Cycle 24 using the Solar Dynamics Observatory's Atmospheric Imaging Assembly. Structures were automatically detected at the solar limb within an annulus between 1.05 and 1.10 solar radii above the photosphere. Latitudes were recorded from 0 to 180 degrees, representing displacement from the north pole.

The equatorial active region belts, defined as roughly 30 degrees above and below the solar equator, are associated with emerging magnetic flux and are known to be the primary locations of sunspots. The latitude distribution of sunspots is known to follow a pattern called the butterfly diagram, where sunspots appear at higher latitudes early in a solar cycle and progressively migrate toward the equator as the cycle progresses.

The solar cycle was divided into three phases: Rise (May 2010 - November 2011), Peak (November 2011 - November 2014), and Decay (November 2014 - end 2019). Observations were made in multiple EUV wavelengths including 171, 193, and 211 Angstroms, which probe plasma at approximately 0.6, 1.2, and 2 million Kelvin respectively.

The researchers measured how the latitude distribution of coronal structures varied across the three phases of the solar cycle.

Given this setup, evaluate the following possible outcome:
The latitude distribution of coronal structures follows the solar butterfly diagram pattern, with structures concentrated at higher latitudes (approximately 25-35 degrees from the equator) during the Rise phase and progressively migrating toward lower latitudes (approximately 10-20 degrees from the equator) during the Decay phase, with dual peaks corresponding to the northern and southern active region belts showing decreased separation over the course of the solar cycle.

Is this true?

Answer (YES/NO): NO